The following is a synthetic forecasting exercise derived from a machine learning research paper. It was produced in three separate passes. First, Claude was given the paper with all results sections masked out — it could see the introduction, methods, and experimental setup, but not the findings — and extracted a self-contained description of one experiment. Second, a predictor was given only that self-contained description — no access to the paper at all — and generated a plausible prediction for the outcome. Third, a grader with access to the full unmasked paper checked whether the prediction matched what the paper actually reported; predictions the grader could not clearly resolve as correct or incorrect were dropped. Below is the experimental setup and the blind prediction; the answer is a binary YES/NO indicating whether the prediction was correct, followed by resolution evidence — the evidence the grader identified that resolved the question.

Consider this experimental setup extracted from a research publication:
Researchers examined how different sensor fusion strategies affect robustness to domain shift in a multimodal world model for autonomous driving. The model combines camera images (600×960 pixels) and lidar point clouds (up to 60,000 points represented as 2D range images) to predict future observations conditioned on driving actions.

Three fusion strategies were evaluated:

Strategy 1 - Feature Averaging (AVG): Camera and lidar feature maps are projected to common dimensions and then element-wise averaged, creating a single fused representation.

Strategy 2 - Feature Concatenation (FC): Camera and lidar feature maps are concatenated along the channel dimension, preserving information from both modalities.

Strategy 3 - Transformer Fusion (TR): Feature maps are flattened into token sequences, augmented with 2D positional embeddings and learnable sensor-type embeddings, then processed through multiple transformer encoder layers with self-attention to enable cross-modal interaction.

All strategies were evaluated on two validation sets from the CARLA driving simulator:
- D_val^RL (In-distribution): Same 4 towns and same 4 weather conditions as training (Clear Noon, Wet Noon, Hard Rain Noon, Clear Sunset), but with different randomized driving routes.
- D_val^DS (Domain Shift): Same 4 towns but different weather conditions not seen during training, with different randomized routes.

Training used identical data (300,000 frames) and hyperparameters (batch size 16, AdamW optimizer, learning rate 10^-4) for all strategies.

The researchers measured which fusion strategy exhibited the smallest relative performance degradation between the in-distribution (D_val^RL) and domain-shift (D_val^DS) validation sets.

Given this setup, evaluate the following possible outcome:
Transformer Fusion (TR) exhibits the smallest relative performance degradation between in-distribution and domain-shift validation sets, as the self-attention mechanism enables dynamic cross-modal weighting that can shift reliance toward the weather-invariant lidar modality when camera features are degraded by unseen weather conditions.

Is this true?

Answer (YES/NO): NO